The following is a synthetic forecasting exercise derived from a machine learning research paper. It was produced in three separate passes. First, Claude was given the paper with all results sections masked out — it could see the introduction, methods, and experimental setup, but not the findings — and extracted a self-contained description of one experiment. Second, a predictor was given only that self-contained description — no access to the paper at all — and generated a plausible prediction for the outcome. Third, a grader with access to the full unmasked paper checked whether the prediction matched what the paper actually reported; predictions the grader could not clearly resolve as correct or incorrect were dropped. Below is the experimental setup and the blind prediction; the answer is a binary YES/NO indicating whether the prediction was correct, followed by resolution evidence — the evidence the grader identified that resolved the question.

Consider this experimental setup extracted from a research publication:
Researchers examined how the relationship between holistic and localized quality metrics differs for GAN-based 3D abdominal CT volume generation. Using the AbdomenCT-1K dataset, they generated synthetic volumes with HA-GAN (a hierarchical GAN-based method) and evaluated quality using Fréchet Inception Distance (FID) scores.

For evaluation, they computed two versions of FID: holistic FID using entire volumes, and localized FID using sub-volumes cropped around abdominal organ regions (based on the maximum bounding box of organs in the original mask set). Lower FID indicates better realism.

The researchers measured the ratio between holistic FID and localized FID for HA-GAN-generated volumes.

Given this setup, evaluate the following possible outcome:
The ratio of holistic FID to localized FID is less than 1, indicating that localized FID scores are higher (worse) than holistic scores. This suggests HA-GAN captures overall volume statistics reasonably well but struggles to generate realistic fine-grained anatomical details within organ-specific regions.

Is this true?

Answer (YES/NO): NO